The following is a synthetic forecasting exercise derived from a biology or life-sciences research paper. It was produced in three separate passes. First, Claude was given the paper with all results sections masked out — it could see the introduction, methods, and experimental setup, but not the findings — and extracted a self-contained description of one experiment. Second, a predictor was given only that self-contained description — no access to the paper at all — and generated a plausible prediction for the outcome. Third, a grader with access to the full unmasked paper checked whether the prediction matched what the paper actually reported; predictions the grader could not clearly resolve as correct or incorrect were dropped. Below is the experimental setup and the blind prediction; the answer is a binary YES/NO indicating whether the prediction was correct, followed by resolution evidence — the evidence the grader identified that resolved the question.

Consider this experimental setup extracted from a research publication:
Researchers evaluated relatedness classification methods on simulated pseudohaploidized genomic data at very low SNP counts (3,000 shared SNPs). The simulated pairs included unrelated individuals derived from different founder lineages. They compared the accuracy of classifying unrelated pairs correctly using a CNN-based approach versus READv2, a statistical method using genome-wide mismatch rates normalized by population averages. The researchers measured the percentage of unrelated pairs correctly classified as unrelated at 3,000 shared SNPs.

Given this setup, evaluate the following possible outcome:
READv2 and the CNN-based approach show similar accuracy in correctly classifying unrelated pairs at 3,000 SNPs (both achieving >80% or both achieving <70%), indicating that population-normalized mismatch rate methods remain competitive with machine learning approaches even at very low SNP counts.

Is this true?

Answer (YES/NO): NO